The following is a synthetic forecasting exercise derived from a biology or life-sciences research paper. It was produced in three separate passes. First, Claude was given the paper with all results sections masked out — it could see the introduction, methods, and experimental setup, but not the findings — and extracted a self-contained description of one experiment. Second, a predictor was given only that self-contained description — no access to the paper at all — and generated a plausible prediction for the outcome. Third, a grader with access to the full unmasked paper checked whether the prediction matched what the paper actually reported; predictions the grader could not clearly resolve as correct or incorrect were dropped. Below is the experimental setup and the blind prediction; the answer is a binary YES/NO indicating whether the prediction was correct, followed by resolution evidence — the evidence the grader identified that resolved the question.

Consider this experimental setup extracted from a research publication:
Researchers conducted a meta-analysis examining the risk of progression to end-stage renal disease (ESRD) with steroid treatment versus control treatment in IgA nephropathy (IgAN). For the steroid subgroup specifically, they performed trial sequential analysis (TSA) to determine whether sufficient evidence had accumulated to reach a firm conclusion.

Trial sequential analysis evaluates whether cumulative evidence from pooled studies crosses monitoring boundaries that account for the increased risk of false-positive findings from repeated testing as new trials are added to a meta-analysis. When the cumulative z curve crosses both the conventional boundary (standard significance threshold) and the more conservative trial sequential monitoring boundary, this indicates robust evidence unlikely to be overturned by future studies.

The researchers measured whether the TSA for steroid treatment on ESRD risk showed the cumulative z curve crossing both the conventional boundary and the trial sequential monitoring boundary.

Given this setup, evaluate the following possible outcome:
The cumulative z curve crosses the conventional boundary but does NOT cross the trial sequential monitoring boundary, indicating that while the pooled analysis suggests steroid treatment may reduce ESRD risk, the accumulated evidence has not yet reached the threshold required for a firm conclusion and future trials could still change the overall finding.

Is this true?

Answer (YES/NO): NO